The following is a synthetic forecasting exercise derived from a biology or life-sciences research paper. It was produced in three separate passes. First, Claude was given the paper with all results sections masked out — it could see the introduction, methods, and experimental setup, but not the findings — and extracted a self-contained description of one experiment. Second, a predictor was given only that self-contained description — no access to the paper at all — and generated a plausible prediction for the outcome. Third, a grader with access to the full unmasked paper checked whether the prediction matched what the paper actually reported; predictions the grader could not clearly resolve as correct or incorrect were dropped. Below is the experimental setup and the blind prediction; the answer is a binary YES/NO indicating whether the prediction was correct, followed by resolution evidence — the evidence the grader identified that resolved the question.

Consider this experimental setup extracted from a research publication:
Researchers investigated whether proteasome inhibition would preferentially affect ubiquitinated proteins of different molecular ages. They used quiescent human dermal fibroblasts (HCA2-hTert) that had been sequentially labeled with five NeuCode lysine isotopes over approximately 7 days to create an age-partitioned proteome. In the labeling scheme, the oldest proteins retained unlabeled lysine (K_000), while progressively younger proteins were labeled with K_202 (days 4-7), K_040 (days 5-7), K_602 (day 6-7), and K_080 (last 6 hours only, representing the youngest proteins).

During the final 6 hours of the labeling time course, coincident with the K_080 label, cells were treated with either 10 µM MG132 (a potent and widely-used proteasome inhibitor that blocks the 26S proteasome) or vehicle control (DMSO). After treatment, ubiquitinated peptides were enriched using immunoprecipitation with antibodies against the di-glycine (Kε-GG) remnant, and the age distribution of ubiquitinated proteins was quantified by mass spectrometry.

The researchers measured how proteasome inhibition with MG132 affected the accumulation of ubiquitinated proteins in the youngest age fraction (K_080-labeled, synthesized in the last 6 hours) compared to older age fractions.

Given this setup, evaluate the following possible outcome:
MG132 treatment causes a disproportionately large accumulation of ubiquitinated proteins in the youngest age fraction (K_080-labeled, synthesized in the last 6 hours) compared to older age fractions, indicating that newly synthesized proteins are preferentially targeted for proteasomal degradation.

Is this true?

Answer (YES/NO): YES